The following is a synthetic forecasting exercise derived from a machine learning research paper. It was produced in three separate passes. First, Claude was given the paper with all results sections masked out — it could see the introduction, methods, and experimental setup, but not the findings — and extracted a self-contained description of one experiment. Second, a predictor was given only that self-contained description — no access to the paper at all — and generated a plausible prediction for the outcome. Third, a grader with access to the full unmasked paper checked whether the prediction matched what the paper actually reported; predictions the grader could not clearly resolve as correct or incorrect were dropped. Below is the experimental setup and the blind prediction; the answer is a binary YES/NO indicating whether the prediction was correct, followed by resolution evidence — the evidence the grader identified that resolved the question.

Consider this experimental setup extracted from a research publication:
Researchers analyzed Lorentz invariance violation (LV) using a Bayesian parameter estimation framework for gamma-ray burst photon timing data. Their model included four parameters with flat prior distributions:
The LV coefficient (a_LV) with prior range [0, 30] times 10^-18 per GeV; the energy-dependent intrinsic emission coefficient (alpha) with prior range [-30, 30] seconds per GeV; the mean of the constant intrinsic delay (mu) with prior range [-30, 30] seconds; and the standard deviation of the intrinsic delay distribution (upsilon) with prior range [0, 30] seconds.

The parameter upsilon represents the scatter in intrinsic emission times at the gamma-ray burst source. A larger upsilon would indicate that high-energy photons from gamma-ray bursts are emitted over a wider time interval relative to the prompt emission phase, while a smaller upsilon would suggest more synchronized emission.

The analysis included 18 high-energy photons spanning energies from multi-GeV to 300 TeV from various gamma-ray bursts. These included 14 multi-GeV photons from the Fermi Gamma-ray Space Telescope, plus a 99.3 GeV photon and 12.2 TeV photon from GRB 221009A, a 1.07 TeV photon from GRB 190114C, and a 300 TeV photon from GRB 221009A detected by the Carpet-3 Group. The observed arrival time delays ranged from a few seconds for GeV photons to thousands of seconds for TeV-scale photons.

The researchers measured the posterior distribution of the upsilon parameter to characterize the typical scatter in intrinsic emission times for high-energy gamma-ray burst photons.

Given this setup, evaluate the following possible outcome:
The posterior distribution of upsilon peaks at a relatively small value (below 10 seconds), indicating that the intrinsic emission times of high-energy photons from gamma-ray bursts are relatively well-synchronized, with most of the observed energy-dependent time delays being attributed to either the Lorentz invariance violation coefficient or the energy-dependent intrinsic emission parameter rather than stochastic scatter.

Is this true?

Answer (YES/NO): YES